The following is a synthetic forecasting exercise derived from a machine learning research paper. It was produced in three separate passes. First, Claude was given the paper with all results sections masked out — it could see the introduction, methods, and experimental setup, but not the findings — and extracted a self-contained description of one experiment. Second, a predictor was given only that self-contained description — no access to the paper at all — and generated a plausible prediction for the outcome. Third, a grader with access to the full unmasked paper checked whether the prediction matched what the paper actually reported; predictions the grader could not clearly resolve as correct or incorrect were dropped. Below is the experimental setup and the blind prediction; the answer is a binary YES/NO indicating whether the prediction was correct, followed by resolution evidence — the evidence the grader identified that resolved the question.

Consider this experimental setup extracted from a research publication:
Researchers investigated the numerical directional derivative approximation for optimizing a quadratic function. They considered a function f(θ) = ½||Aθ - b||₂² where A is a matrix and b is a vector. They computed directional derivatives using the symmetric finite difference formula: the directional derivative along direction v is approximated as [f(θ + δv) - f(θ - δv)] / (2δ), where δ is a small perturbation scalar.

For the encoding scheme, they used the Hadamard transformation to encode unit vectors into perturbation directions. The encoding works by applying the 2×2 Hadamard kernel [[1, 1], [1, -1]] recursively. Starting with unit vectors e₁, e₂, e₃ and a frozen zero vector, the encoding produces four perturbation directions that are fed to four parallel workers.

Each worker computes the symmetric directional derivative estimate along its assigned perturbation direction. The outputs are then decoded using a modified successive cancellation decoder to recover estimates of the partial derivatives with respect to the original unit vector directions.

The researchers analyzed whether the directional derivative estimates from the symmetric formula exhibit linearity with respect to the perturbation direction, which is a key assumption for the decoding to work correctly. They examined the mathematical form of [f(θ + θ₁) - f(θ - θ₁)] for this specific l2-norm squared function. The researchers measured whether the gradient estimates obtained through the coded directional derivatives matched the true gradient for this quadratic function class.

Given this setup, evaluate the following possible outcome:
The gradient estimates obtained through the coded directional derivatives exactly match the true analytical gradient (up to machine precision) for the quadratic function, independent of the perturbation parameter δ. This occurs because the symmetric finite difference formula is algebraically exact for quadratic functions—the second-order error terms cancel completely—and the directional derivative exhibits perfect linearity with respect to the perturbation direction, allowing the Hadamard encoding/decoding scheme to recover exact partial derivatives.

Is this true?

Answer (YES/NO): YES